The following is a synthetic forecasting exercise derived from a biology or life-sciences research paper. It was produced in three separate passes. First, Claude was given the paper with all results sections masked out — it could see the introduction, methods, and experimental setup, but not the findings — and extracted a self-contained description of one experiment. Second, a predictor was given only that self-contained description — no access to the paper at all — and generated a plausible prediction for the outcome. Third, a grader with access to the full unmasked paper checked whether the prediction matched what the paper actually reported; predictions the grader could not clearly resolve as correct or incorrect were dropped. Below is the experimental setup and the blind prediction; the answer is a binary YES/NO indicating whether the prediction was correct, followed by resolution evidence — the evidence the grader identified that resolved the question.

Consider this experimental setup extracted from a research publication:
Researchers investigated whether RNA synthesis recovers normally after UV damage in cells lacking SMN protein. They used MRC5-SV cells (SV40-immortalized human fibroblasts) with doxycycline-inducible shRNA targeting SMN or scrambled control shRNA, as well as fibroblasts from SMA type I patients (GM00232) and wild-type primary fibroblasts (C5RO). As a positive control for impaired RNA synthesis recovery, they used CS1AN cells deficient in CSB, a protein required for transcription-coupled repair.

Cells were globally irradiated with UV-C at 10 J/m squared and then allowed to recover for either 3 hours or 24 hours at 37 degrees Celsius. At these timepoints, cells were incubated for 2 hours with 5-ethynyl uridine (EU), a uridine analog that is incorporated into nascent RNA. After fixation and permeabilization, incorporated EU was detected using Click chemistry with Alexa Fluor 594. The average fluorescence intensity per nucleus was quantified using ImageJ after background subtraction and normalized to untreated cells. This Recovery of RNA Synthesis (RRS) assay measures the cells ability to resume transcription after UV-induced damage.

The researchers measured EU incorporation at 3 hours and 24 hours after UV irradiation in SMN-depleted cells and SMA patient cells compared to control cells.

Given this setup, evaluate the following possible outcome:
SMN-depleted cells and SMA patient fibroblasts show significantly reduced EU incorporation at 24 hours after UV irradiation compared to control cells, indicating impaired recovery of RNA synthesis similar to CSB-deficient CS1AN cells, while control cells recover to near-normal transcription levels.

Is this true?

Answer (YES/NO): NO